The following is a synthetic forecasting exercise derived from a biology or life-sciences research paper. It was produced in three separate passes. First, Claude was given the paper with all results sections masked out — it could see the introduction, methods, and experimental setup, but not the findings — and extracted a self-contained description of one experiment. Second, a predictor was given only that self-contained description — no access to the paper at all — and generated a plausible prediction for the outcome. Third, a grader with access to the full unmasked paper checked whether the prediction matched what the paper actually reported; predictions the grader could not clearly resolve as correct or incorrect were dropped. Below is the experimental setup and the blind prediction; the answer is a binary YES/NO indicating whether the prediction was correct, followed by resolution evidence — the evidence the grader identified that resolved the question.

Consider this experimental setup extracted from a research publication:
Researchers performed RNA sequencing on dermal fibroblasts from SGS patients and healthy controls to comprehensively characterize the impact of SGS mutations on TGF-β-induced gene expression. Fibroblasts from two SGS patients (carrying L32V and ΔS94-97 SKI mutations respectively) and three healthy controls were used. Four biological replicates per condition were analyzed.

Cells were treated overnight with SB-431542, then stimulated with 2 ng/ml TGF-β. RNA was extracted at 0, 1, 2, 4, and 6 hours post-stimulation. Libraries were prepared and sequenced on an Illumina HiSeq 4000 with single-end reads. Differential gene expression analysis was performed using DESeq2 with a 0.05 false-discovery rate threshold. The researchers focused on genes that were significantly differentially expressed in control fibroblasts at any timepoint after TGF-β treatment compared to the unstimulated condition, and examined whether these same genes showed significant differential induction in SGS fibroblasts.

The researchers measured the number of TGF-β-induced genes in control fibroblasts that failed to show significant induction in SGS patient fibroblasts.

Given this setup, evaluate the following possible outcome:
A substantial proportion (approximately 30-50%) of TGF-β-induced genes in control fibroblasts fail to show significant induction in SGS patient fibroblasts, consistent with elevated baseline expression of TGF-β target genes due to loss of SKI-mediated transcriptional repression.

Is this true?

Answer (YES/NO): NO